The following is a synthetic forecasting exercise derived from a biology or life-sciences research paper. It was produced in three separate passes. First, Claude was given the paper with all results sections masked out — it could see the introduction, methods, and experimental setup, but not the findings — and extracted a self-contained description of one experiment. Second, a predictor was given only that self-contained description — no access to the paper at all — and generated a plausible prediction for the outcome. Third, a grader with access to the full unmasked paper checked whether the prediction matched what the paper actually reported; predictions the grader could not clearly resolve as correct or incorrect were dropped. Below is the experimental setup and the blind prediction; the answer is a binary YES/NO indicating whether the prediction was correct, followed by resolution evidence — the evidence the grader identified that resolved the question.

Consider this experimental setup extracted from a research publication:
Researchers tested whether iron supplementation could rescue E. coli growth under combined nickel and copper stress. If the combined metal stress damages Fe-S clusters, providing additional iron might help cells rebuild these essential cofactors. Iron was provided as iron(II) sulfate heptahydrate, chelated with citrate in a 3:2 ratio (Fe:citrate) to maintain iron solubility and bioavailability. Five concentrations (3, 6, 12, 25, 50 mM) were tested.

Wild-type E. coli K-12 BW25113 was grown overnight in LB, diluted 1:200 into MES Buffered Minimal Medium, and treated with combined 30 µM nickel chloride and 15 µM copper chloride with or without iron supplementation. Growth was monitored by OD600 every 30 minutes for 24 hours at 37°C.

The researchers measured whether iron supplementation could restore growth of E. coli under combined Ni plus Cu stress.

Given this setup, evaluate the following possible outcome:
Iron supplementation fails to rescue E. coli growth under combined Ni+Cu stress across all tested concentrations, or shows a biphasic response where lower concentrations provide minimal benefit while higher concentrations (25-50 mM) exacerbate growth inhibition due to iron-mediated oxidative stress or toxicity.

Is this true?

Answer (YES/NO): YES